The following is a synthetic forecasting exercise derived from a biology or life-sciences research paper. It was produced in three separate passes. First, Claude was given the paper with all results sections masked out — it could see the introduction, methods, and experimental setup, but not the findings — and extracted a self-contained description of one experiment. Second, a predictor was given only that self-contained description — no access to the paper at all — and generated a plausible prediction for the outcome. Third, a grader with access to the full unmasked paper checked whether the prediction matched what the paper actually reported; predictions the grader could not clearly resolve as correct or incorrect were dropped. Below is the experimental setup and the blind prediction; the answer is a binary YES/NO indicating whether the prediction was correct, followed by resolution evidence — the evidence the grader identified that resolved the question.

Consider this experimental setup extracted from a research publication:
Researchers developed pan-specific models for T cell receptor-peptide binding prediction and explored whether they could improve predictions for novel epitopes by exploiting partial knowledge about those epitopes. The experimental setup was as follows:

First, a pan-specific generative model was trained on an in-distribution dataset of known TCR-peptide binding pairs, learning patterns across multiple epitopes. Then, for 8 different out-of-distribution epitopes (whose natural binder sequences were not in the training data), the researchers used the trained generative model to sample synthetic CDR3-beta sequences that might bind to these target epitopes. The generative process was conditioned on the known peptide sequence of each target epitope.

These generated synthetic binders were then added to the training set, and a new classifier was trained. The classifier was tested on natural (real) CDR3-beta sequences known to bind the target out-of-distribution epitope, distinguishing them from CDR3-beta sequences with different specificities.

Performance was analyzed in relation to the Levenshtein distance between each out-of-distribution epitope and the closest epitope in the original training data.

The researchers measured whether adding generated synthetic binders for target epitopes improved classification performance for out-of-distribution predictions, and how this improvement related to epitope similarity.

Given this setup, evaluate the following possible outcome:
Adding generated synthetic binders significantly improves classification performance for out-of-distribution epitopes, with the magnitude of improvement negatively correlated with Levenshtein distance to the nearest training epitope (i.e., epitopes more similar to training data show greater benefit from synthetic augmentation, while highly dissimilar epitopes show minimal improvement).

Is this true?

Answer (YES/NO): YES